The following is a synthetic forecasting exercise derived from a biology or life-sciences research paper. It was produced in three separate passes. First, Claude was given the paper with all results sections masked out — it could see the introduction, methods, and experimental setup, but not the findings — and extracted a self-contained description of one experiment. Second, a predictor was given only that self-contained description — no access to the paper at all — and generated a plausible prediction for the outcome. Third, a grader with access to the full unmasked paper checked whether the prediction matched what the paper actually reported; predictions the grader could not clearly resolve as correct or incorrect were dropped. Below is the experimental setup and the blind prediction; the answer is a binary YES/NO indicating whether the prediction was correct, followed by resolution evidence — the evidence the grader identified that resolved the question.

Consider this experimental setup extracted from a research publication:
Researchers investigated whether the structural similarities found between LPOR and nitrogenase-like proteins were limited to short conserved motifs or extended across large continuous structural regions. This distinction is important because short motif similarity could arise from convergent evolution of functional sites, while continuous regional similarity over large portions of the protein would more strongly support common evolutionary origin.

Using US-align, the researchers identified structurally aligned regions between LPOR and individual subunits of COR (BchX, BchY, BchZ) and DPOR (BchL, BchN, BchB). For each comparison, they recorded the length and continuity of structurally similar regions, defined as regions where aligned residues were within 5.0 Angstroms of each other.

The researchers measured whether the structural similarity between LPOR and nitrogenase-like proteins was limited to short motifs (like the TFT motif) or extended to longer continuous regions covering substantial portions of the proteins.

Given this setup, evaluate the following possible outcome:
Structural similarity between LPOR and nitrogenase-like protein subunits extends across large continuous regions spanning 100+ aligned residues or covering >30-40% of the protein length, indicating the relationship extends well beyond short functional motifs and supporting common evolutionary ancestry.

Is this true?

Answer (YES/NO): YES